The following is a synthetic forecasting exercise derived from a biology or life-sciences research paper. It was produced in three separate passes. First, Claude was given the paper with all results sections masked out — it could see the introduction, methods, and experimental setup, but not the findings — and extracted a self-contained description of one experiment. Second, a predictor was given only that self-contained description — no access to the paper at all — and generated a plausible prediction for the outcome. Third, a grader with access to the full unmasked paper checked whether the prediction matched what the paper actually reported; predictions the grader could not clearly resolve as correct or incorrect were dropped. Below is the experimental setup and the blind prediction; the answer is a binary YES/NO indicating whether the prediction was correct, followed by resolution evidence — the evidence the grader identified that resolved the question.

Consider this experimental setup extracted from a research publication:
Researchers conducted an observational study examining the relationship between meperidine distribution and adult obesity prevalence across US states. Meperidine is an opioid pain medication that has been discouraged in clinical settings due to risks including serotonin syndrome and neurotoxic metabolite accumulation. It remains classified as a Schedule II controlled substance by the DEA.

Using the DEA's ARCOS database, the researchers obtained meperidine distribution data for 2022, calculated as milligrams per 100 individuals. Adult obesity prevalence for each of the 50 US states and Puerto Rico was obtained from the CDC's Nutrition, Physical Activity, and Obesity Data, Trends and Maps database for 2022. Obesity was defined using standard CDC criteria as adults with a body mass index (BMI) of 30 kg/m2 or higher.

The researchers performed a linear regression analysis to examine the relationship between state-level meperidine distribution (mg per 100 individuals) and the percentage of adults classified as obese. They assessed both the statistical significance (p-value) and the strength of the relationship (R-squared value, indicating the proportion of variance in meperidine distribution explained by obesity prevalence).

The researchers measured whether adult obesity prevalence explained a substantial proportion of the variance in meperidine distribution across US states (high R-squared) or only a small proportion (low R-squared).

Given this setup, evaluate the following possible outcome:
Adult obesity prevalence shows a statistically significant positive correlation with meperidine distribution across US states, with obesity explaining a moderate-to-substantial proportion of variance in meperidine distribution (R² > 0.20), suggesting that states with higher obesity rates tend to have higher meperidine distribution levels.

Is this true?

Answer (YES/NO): NO